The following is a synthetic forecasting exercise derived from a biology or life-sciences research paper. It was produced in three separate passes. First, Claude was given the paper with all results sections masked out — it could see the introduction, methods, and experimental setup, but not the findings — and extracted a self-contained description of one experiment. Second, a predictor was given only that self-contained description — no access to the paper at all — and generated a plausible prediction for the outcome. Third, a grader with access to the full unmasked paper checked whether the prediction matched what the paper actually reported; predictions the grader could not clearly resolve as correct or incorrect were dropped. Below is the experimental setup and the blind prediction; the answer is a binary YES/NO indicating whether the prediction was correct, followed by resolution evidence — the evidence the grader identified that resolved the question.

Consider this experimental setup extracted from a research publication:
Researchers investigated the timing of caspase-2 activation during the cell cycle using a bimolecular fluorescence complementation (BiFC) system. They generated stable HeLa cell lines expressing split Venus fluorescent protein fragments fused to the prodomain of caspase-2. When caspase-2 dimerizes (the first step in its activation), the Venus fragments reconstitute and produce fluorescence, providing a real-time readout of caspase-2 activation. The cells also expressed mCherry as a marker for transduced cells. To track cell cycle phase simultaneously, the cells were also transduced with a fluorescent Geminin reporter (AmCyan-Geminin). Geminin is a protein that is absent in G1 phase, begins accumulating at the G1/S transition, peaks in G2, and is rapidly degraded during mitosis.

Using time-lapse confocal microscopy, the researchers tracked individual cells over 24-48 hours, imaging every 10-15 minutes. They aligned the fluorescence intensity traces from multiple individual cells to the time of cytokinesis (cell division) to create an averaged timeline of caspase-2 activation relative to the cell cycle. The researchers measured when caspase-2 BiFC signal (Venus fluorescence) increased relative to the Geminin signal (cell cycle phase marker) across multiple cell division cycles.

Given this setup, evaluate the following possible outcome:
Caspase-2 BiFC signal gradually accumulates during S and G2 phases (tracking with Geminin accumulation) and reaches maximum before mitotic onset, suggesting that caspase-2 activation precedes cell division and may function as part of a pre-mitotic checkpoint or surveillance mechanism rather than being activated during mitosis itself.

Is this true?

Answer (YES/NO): NO